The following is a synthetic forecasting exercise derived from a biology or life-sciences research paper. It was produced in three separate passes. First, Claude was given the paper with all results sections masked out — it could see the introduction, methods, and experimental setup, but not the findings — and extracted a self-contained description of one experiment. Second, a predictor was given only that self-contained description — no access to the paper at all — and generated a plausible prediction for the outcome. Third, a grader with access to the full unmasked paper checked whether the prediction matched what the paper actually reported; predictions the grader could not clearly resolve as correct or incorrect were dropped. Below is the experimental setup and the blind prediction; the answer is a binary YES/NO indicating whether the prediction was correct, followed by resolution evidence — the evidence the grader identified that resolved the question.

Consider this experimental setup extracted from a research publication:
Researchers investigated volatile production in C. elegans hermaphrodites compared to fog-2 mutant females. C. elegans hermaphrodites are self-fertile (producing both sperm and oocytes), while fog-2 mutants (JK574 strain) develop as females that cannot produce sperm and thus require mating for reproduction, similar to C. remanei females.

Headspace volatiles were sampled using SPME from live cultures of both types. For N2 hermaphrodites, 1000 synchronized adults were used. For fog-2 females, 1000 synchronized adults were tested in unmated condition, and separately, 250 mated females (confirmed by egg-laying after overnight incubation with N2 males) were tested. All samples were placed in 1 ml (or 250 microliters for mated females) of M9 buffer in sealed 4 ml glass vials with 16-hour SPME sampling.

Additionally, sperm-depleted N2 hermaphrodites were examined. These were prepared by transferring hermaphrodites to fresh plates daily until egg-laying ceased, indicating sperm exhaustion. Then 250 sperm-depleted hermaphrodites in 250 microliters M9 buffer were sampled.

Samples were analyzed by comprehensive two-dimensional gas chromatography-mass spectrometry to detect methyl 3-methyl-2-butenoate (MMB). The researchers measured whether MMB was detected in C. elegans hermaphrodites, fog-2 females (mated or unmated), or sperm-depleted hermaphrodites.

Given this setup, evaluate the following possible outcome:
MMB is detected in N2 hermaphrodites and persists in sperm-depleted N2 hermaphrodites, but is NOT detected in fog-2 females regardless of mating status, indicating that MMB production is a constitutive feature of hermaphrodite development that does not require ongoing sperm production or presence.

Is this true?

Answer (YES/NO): NO